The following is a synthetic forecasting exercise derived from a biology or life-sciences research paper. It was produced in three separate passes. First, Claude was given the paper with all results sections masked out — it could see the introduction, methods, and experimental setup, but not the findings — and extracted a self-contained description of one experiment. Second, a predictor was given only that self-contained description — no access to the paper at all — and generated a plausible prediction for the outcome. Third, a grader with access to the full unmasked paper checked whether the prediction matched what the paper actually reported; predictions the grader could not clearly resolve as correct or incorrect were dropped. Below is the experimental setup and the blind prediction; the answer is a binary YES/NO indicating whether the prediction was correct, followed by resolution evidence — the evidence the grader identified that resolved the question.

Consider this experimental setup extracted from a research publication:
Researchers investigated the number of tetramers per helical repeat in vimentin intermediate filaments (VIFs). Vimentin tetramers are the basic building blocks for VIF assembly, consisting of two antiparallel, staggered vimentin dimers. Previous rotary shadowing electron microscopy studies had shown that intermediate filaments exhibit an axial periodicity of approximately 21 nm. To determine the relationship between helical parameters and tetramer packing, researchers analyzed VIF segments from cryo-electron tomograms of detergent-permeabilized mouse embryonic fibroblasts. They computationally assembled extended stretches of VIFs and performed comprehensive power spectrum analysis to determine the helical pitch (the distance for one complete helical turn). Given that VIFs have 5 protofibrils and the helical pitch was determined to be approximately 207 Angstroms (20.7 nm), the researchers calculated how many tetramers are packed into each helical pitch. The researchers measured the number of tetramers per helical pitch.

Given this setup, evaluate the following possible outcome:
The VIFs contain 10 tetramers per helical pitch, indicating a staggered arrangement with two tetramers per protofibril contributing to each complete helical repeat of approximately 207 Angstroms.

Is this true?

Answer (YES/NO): NO